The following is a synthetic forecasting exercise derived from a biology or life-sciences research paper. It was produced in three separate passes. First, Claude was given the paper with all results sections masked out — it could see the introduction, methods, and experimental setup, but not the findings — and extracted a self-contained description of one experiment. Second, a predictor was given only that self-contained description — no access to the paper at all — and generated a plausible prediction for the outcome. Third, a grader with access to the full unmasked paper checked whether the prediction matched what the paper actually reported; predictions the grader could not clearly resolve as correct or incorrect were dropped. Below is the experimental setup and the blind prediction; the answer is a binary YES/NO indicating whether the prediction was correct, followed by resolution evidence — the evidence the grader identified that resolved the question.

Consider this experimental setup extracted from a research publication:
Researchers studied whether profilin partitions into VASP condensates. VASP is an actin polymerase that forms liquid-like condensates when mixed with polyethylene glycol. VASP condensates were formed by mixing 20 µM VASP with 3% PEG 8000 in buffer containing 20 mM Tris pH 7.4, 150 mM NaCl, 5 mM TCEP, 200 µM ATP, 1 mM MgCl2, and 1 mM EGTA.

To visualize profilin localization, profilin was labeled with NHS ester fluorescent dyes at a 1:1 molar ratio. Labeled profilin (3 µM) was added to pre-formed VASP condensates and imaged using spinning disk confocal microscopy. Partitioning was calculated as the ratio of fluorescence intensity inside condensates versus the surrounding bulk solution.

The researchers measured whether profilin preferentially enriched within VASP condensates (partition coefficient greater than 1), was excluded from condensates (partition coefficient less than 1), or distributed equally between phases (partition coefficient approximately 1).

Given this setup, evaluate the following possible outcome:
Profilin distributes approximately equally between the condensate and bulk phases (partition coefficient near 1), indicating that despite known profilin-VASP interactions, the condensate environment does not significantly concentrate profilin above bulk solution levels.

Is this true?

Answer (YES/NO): NO